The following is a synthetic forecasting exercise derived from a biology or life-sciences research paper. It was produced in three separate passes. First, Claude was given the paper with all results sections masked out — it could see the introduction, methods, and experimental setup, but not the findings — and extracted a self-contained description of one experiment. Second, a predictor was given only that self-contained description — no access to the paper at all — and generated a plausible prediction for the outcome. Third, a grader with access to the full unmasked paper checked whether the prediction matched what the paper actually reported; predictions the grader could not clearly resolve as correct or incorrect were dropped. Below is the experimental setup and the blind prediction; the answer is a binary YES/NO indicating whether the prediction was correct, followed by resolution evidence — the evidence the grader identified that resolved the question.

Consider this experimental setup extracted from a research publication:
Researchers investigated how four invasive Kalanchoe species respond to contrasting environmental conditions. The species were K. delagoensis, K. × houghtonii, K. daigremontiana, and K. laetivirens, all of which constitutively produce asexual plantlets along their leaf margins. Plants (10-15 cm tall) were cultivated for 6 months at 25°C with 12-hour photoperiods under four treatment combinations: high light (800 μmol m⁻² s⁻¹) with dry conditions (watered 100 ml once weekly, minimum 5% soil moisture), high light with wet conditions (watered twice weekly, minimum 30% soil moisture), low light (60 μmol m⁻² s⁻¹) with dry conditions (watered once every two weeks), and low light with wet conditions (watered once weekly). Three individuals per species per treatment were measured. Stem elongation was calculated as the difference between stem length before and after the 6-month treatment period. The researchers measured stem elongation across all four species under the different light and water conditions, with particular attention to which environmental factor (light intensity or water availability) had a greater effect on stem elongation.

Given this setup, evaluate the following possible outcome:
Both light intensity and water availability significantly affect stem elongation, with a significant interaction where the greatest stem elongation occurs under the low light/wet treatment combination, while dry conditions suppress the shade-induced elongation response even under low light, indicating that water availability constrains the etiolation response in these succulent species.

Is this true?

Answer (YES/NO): NO